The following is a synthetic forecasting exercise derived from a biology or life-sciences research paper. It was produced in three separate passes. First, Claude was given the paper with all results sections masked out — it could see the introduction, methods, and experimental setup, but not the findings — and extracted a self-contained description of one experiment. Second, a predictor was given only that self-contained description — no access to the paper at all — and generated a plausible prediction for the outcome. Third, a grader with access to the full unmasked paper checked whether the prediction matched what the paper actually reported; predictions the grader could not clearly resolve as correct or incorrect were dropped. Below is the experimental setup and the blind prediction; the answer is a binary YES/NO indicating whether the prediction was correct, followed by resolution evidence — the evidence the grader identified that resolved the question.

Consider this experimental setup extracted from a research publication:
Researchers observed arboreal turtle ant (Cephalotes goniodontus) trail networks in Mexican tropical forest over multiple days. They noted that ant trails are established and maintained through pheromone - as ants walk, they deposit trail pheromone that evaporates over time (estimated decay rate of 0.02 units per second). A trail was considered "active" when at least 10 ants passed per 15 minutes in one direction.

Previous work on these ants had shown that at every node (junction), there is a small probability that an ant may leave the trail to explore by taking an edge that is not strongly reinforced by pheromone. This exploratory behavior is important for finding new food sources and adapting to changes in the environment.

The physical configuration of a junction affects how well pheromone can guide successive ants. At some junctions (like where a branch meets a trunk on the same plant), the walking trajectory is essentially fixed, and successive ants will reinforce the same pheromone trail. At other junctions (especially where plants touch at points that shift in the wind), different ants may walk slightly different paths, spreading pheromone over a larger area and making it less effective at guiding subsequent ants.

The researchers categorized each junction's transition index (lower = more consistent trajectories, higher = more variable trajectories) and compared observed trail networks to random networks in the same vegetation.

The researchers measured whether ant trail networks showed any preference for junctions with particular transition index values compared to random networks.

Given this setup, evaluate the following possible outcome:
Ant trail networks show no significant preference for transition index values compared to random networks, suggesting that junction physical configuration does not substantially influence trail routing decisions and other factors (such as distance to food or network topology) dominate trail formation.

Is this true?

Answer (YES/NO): NO